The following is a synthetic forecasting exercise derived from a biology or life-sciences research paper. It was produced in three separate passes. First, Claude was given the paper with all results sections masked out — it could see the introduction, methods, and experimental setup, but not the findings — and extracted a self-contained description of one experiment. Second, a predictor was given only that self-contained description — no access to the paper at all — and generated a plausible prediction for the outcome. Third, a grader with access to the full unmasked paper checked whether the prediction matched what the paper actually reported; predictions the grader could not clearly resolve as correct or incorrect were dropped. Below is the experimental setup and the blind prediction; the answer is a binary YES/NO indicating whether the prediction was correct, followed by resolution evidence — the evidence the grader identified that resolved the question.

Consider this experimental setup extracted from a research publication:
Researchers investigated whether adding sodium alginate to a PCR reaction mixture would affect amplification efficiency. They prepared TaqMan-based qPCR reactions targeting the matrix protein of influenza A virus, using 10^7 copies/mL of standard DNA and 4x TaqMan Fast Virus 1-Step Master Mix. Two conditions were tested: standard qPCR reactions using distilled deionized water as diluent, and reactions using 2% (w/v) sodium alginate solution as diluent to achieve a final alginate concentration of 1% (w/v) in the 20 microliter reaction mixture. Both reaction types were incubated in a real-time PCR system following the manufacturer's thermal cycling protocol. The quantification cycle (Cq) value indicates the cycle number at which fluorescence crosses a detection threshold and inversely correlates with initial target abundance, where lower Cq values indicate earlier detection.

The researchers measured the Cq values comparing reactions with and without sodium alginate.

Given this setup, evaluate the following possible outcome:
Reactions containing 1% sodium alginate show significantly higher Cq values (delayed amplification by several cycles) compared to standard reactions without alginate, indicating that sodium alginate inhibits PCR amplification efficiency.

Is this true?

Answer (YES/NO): NO